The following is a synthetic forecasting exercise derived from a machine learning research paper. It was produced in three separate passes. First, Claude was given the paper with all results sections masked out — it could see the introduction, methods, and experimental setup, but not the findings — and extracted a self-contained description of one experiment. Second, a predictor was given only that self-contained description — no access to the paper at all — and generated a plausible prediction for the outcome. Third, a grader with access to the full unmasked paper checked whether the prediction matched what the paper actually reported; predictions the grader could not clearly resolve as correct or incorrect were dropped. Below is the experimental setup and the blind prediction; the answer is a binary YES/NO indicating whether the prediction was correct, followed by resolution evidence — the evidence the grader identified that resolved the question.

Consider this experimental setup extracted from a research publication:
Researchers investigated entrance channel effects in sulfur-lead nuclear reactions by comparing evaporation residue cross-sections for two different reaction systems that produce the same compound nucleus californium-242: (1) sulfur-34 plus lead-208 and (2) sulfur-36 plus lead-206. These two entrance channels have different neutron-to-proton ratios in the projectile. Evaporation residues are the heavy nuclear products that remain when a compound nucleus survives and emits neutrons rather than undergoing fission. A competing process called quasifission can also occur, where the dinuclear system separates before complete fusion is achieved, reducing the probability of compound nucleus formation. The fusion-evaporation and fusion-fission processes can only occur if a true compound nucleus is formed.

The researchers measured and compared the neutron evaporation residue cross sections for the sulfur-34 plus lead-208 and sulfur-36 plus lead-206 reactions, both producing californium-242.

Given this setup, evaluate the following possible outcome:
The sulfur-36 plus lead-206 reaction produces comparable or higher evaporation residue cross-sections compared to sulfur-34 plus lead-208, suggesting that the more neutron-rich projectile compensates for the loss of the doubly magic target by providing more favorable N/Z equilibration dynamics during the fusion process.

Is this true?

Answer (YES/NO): YES